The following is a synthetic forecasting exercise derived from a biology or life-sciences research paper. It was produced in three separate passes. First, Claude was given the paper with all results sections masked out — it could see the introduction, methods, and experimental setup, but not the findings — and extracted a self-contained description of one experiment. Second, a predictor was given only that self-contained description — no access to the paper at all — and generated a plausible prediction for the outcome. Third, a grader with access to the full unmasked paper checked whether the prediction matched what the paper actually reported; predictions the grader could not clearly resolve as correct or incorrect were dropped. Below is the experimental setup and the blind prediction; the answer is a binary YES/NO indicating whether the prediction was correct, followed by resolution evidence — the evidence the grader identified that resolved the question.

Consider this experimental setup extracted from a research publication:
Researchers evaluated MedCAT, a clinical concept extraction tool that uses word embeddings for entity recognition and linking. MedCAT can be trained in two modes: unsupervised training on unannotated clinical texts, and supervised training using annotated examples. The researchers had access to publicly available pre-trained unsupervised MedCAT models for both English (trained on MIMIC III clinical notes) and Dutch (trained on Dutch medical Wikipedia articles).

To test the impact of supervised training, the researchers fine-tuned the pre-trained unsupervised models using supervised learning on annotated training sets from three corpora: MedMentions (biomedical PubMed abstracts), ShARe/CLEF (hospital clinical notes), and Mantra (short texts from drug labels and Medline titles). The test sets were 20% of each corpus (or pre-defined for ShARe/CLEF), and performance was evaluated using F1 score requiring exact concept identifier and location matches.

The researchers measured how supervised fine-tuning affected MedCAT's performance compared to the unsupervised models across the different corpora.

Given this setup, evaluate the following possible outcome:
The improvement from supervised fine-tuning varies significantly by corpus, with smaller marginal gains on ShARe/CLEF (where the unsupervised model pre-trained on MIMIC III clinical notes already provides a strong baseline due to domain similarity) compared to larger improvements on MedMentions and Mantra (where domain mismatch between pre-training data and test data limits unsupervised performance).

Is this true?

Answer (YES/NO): NO